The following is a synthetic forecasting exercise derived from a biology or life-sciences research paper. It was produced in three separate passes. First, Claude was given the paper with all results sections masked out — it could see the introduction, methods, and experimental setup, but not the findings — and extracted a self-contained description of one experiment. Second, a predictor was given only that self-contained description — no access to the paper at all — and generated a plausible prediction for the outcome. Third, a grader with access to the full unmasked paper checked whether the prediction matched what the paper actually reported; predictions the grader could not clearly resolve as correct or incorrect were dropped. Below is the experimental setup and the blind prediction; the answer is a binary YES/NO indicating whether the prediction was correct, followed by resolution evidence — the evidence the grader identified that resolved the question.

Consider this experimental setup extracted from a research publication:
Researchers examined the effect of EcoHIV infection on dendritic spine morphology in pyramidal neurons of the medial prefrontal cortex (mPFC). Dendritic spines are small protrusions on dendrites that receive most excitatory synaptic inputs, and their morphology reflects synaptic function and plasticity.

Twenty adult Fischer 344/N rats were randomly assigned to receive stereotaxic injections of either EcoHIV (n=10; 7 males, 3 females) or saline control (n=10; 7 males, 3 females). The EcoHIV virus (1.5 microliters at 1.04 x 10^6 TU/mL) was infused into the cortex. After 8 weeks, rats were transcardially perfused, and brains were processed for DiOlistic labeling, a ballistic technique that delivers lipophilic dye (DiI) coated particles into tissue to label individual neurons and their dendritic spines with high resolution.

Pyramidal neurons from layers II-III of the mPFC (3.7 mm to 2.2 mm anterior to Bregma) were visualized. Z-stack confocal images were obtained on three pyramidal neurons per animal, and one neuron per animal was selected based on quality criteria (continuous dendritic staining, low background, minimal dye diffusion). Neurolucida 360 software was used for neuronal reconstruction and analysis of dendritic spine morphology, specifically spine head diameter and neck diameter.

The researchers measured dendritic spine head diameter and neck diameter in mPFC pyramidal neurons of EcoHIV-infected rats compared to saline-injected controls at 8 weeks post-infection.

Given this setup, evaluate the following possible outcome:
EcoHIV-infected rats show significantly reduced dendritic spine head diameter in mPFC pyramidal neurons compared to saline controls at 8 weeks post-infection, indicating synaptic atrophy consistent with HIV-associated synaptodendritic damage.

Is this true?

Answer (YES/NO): NO